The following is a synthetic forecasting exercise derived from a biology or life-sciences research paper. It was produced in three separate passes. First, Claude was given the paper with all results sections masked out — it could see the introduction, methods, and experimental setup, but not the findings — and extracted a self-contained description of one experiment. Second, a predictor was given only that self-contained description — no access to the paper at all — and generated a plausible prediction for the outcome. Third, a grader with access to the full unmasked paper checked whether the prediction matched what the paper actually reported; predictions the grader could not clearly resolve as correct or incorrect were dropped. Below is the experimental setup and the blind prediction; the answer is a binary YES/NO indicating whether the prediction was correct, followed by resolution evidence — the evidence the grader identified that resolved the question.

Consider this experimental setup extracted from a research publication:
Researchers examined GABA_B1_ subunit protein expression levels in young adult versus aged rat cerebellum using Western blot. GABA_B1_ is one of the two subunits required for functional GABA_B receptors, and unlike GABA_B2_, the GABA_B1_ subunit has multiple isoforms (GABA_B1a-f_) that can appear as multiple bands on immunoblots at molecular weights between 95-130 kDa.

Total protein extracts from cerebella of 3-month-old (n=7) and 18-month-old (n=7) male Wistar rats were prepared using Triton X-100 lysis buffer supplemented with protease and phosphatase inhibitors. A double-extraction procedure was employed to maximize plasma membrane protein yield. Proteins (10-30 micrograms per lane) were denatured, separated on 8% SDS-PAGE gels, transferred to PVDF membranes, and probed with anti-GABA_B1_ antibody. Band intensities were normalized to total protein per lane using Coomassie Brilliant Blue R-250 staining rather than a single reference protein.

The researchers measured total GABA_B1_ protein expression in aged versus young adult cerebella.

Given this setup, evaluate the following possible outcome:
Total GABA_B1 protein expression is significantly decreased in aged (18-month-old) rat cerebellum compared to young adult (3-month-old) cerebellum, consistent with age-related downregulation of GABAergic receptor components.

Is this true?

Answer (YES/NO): NO